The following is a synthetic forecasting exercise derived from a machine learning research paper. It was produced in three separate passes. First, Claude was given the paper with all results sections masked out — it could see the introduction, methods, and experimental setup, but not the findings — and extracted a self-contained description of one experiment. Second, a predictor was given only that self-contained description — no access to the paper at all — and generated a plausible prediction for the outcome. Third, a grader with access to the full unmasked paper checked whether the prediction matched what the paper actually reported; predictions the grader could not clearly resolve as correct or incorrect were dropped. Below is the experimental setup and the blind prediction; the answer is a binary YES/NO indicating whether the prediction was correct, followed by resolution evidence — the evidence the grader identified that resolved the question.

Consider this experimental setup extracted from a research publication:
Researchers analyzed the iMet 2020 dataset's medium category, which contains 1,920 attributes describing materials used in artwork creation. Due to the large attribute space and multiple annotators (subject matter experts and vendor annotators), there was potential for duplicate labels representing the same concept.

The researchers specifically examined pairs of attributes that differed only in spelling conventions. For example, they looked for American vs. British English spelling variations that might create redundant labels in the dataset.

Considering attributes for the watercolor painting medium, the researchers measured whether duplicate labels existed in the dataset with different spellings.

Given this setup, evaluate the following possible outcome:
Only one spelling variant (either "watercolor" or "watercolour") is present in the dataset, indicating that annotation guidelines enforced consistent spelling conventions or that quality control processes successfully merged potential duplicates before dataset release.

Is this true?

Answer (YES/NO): NO